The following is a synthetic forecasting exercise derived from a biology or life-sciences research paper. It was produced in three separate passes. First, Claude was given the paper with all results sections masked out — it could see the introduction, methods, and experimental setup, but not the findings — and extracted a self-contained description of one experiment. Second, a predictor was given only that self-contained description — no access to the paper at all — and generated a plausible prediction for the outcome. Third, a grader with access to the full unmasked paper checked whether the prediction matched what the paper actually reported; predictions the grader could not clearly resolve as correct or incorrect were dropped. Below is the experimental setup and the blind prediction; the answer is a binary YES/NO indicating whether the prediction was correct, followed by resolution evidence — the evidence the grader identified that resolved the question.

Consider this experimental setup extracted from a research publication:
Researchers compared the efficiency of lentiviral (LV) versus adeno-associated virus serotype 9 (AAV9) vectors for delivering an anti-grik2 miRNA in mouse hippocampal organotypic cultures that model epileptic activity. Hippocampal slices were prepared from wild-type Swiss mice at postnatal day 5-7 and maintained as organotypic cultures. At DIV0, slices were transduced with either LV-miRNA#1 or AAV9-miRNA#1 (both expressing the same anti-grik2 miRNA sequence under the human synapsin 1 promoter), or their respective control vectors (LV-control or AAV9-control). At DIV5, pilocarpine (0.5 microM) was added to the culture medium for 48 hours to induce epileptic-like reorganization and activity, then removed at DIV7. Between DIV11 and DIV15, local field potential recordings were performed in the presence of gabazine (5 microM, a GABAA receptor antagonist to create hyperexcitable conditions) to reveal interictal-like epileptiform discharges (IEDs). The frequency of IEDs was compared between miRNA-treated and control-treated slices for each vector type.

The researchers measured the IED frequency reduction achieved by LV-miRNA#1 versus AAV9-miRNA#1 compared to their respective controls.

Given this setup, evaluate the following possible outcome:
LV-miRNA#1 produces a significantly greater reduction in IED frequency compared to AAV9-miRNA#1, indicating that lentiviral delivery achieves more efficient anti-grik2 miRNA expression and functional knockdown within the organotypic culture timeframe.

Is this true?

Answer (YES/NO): NO